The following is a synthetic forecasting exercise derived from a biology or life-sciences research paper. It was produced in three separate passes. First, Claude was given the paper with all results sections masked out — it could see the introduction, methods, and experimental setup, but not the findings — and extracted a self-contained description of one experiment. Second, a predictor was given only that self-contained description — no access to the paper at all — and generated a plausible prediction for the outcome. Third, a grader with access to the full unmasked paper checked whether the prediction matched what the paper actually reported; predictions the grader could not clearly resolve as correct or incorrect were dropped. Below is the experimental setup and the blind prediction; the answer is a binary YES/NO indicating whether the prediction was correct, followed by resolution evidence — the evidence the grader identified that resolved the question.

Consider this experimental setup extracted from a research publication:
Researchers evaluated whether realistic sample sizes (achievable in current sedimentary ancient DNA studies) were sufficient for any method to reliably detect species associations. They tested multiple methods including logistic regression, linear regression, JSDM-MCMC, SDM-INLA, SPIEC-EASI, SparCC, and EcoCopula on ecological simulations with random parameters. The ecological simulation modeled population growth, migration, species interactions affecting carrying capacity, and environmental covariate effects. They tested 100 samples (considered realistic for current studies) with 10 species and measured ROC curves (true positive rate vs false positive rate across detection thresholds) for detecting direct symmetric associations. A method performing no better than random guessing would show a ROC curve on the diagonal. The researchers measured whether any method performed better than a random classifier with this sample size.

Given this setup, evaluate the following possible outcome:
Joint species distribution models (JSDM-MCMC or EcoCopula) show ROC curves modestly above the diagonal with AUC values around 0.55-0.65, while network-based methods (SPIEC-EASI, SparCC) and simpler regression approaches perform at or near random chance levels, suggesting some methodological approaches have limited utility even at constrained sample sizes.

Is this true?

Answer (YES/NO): NO